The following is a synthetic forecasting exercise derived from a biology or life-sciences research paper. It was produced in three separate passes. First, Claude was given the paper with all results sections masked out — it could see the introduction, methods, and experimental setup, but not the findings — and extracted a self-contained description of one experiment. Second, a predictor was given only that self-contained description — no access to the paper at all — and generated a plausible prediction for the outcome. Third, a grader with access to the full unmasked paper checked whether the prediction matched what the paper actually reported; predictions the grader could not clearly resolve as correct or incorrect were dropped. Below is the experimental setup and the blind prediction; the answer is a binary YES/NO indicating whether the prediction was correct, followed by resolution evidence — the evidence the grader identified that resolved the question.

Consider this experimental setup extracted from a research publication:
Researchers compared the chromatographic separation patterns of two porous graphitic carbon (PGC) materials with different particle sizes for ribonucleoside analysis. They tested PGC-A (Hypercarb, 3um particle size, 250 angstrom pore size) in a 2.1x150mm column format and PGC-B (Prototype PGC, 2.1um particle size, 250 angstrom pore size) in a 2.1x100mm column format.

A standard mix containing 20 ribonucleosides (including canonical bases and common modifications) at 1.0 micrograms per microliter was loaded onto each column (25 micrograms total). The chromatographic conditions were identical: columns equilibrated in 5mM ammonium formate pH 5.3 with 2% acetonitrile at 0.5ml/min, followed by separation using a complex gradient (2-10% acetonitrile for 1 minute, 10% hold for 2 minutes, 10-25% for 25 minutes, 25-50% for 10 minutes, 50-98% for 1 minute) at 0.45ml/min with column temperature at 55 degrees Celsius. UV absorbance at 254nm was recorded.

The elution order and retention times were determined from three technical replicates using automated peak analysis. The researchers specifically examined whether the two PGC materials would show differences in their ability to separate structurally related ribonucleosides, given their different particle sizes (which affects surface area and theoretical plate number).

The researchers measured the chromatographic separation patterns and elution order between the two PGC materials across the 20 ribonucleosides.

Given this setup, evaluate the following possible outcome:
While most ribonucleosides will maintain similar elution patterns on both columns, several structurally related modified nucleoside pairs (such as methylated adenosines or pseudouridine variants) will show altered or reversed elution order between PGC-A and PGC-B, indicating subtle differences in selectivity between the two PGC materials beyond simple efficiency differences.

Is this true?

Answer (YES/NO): YES